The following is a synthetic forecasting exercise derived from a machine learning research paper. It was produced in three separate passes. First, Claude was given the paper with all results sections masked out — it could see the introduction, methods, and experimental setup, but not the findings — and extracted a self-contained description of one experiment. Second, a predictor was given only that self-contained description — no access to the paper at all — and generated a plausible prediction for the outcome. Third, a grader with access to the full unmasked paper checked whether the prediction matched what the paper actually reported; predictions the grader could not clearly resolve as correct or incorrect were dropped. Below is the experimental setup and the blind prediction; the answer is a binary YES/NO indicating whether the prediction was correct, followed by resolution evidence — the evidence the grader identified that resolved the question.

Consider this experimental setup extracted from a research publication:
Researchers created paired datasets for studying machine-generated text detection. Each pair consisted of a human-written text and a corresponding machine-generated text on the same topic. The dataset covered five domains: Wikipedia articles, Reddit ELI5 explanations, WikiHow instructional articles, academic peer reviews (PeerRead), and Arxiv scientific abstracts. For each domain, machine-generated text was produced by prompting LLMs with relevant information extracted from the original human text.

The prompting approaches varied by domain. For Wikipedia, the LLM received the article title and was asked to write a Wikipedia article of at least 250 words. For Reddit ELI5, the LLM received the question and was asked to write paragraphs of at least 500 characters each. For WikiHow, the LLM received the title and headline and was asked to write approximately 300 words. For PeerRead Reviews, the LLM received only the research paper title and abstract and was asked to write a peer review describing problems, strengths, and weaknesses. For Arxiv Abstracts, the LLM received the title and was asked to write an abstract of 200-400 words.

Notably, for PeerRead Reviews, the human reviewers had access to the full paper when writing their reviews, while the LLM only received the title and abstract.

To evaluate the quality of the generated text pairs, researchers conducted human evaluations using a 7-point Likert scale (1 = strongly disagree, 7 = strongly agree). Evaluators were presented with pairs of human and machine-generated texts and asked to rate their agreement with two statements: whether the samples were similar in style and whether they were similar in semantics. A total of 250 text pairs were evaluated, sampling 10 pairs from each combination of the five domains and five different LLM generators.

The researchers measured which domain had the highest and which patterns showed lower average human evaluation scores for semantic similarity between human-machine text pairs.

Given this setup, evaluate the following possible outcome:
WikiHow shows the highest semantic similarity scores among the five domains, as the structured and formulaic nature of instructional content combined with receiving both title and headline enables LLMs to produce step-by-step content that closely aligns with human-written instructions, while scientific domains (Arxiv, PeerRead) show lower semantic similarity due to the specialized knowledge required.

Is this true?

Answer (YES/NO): NO